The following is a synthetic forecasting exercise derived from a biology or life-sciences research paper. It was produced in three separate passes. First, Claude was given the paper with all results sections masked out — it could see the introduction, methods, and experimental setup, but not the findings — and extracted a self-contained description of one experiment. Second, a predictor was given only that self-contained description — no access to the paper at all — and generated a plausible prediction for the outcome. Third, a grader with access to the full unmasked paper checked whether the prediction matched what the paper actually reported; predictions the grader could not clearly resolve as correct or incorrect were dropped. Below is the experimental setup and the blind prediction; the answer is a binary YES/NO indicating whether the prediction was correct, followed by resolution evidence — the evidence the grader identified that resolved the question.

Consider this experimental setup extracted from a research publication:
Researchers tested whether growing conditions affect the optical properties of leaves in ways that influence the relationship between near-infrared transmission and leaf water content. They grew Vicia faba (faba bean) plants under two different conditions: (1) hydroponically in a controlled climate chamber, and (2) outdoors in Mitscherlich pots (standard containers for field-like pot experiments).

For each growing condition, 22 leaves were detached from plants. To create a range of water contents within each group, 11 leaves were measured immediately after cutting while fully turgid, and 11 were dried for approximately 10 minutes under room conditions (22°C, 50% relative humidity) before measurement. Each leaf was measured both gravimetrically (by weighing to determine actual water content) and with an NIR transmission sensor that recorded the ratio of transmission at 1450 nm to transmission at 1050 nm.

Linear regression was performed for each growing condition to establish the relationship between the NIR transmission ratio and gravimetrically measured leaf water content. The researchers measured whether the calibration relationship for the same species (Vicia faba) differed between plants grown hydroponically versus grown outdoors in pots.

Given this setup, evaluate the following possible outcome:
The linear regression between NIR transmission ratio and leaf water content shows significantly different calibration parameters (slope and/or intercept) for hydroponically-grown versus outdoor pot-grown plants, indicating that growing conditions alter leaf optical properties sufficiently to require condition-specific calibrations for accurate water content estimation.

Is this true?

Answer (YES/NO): YES